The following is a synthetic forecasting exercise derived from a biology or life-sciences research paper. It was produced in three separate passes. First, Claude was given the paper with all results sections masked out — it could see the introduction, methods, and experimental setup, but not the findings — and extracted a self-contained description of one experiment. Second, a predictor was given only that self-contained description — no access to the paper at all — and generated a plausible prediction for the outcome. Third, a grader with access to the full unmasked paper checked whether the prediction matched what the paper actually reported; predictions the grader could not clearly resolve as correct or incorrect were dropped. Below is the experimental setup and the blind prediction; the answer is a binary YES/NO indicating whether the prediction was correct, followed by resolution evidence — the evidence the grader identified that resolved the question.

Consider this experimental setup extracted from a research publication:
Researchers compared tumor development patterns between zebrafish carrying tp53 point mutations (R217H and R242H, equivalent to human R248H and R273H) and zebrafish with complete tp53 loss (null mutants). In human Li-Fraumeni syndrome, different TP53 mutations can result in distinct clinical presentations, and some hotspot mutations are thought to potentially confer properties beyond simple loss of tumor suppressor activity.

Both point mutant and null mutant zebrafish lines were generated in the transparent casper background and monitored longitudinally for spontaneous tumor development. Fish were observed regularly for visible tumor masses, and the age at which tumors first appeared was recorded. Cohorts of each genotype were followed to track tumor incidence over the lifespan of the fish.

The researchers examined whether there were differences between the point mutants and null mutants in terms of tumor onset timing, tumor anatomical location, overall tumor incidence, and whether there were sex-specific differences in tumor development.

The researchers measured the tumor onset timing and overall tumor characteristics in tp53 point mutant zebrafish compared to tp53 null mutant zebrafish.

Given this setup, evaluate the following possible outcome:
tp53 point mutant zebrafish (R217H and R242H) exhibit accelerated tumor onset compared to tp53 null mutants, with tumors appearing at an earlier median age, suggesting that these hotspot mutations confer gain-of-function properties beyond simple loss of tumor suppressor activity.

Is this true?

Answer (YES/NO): NO